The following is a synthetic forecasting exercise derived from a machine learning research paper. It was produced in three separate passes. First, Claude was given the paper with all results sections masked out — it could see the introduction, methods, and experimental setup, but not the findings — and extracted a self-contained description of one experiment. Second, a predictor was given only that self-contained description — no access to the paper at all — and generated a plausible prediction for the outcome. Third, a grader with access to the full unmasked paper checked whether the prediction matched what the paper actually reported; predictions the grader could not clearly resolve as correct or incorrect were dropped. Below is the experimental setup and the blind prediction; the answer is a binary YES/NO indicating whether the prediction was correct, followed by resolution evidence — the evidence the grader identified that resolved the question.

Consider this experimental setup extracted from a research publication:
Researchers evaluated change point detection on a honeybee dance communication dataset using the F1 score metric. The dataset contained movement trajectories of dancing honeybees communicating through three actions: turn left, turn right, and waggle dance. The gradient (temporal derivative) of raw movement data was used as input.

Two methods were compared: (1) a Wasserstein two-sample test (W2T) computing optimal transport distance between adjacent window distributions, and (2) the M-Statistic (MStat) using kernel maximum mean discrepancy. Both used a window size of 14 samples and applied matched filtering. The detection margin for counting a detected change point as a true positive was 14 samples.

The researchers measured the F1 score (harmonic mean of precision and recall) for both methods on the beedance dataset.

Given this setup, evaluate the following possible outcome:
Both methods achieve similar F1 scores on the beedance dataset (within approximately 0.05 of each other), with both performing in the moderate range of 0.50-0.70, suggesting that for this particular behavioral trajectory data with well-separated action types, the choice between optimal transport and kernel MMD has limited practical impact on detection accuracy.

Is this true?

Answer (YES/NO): YES